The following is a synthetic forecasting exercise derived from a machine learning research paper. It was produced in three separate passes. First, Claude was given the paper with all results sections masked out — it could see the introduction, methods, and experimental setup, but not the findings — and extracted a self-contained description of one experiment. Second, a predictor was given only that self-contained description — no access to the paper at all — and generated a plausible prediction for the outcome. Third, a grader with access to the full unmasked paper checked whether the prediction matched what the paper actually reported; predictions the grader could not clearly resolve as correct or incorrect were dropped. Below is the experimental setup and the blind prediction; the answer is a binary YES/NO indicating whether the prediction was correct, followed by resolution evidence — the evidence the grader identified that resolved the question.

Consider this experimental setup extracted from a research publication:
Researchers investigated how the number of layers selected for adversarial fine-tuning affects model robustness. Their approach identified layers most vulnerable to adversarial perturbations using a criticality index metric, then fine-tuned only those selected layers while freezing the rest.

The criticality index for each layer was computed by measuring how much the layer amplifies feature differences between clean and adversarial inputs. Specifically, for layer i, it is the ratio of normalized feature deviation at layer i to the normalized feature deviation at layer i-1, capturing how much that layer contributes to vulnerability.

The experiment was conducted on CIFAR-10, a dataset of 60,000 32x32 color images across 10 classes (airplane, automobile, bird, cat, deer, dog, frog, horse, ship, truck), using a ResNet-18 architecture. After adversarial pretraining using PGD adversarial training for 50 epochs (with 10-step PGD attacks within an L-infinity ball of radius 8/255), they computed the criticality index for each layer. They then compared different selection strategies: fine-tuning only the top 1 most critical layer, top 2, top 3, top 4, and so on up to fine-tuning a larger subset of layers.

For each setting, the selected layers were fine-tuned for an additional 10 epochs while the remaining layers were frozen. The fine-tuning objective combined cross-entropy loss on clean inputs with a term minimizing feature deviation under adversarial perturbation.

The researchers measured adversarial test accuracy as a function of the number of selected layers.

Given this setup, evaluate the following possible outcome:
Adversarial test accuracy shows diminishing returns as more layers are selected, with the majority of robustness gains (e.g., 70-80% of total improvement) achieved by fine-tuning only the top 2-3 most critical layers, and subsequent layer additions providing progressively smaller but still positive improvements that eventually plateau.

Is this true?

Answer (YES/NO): NO